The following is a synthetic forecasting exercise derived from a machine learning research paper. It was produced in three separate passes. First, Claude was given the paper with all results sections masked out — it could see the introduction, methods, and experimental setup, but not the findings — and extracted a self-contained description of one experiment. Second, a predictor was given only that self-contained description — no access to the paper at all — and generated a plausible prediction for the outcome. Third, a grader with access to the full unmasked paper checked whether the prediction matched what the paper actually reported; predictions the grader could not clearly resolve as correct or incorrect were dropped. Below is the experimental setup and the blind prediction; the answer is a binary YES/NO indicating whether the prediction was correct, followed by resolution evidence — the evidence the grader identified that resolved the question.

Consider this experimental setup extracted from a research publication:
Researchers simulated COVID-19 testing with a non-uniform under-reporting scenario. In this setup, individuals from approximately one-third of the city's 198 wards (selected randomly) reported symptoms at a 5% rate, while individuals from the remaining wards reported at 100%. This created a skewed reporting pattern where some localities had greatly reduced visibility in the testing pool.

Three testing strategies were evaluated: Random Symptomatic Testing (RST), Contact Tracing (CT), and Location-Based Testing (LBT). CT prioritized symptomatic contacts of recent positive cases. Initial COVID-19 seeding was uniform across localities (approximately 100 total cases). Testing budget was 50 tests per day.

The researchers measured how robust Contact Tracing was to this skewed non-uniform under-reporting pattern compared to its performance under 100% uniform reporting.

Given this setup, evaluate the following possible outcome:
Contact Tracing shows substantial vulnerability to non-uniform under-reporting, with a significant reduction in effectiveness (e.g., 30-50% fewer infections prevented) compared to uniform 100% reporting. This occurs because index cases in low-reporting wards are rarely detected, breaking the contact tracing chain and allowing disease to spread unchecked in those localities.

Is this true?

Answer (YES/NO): NO